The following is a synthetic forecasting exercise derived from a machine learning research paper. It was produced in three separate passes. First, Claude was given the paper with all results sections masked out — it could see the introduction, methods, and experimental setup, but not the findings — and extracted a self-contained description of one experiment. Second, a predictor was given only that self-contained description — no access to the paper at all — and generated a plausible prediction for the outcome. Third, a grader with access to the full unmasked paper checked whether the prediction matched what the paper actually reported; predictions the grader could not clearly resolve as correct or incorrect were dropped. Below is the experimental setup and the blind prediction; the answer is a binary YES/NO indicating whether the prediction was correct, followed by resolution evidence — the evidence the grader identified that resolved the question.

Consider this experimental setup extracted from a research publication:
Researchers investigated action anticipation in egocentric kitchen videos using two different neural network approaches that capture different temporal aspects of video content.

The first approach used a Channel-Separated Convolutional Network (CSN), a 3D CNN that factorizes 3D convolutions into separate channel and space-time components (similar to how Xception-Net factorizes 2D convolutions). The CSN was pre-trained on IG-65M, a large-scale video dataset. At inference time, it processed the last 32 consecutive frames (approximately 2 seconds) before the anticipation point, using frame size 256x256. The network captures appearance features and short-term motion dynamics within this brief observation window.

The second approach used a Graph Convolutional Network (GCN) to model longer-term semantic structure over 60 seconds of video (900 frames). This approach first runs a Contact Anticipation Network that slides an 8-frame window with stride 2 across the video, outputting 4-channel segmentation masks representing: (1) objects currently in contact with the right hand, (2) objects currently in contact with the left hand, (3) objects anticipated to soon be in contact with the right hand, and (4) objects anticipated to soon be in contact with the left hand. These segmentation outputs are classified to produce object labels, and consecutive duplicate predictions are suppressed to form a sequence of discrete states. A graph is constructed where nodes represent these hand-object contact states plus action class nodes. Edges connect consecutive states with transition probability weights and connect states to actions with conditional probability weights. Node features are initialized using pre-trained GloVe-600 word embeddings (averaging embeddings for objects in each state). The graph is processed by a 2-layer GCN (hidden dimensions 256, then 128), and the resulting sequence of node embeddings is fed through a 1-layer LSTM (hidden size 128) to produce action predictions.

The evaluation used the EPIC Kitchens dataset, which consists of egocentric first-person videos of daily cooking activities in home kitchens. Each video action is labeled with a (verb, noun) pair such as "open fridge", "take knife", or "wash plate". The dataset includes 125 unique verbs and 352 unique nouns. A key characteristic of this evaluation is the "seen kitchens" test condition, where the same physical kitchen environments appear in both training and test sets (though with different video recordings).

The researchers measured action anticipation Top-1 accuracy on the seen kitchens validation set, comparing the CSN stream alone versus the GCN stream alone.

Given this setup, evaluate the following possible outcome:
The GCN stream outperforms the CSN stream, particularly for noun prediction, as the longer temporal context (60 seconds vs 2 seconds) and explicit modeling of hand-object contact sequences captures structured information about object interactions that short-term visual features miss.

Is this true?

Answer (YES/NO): NO